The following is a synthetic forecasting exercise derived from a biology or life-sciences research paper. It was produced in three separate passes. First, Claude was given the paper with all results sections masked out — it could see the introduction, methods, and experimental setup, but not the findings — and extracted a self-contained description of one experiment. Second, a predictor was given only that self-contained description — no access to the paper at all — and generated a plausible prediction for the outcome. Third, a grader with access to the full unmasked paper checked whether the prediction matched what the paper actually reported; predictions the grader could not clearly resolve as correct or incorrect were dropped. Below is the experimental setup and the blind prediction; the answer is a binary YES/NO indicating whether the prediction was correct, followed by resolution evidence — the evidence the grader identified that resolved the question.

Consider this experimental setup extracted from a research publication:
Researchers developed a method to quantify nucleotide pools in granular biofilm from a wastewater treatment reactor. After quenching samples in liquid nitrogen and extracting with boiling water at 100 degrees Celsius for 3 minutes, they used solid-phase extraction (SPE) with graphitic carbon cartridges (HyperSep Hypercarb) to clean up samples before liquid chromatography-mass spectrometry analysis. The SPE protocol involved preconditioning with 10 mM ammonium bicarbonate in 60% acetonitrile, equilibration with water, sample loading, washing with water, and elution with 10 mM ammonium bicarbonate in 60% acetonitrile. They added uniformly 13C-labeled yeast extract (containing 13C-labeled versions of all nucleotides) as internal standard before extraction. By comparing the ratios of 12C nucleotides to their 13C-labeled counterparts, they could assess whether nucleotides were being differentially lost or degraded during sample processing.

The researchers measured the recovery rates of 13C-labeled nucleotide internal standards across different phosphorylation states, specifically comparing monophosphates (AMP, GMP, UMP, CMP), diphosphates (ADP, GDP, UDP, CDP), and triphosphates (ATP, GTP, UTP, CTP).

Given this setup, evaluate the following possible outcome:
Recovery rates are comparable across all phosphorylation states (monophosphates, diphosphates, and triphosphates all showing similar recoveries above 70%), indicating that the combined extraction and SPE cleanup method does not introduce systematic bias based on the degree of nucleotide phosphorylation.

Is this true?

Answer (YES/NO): NO